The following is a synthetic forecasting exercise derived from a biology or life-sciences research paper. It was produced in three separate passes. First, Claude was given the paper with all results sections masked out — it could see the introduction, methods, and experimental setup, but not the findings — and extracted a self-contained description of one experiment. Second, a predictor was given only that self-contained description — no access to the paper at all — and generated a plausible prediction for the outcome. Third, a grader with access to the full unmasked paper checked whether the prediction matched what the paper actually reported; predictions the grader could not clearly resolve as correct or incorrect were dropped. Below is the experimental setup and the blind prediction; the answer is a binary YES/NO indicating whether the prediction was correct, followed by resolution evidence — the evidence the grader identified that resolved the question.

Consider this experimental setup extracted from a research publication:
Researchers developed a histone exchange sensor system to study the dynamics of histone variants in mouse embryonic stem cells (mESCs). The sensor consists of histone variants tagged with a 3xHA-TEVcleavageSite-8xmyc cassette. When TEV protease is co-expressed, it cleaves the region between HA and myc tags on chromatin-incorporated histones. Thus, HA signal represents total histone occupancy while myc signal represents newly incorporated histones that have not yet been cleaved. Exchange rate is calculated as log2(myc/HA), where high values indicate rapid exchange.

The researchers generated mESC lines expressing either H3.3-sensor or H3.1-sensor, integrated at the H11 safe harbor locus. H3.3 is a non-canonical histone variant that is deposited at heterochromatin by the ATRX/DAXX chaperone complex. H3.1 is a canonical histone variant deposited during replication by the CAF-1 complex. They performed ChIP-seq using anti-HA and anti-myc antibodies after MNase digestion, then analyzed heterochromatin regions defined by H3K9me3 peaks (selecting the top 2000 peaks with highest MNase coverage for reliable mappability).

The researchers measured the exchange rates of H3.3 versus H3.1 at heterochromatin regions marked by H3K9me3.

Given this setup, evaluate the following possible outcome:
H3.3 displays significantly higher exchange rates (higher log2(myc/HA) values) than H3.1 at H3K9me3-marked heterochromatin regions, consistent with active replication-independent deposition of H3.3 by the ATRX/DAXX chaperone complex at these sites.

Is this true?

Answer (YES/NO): NO